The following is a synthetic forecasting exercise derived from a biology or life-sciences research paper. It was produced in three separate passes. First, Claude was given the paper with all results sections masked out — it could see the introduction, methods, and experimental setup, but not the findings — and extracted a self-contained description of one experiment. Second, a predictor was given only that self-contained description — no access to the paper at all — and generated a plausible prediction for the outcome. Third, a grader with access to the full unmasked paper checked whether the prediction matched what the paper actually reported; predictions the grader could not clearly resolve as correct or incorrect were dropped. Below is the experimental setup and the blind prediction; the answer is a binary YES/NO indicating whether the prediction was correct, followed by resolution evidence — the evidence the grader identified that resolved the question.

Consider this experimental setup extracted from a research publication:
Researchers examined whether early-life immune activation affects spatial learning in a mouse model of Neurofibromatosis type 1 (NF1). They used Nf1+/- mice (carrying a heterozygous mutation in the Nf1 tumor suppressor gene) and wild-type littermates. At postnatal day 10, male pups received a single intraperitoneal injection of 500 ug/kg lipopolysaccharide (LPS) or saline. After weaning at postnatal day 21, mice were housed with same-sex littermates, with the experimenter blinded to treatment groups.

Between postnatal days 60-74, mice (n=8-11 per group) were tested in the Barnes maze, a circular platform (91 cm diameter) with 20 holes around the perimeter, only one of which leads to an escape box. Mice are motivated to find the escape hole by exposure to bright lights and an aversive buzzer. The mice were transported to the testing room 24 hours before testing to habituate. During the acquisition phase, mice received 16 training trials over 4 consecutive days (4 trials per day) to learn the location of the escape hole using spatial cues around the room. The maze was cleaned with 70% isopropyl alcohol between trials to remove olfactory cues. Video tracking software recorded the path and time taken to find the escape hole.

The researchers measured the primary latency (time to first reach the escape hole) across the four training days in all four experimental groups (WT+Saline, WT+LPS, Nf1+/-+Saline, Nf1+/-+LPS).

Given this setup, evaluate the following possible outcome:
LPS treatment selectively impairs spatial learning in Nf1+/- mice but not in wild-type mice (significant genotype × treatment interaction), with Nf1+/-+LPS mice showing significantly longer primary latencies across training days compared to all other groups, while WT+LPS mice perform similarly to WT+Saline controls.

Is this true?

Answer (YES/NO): NO